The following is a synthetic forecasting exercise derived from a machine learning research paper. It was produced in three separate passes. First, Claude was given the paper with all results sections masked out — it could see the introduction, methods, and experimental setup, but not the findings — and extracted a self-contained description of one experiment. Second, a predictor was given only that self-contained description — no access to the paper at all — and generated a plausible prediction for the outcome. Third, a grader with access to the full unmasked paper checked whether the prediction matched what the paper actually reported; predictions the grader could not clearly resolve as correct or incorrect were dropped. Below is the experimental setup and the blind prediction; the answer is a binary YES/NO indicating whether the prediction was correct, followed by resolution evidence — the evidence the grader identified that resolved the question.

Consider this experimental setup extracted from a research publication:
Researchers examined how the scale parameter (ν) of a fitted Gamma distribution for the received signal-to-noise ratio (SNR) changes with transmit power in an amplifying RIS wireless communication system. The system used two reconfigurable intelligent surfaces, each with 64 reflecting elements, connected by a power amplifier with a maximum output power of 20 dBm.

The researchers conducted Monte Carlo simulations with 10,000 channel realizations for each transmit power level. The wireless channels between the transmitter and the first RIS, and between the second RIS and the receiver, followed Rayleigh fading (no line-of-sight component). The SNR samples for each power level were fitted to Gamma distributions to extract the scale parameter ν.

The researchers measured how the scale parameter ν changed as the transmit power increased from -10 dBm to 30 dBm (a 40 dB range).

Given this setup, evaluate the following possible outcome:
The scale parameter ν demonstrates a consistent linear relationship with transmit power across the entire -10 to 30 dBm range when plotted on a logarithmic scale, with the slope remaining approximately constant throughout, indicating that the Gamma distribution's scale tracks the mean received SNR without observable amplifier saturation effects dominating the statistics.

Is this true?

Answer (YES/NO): NO